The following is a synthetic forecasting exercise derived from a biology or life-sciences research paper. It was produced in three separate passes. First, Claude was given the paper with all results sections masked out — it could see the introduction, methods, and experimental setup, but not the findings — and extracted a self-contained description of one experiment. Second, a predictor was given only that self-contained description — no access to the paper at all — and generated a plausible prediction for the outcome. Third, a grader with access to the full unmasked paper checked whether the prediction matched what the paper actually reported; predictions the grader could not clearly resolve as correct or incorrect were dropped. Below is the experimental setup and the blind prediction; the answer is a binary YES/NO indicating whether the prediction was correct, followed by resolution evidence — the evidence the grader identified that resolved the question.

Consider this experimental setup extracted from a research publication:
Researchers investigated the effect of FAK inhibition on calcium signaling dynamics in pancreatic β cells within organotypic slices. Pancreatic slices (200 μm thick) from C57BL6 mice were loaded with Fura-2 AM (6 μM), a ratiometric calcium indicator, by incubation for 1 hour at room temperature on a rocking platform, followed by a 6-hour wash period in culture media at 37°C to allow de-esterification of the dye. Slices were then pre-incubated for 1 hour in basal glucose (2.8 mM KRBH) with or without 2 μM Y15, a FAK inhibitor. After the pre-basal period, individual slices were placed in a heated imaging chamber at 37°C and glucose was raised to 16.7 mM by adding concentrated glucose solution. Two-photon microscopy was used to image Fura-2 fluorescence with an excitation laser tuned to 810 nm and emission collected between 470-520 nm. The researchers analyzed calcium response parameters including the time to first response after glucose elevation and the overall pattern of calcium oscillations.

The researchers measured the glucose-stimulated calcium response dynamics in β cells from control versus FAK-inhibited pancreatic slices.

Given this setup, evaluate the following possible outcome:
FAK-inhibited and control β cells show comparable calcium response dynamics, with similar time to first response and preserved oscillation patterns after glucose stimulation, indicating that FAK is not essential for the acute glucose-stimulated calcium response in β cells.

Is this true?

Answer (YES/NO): NO